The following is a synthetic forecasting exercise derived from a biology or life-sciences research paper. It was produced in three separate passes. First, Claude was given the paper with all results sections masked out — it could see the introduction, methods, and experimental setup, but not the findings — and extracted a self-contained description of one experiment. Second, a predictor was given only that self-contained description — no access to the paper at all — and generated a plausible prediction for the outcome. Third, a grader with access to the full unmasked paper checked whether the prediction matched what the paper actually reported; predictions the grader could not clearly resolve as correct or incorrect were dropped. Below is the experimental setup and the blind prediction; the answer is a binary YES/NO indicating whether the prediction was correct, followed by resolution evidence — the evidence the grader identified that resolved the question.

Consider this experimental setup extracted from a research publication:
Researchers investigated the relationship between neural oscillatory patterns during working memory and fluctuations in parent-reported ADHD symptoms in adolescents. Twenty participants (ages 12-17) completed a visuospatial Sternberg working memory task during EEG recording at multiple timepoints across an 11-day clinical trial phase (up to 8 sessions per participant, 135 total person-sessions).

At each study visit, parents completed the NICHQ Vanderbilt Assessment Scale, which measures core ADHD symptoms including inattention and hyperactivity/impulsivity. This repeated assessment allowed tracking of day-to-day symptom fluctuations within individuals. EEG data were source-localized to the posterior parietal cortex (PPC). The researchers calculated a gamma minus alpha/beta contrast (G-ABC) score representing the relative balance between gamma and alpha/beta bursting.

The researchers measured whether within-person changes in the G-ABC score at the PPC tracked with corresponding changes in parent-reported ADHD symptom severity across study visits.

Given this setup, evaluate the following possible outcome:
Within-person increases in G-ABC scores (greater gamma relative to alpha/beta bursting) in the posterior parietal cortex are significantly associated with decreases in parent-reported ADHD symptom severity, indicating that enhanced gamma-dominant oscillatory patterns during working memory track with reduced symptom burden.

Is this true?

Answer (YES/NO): NO